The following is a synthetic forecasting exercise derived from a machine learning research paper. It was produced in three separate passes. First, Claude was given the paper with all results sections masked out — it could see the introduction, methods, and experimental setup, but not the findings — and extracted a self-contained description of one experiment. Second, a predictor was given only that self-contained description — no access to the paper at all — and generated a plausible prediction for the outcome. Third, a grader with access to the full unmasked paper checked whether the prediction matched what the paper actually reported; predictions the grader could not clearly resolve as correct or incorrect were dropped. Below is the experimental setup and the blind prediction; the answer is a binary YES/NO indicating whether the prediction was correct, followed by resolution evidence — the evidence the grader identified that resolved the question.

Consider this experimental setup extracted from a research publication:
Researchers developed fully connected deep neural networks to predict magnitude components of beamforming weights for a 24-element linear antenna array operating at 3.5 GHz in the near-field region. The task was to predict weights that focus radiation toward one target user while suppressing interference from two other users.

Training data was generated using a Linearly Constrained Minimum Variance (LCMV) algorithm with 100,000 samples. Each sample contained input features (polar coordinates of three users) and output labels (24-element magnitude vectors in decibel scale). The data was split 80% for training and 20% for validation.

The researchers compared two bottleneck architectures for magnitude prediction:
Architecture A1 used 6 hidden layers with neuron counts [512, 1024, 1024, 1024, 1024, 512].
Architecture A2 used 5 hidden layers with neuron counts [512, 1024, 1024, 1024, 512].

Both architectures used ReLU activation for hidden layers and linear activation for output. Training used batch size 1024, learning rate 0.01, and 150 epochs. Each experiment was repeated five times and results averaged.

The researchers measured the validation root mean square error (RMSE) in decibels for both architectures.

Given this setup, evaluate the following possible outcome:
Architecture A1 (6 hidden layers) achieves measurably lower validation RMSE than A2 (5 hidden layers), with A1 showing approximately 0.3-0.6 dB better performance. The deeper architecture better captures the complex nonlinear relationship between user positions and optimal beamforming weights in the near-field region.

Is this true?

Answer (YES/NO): NO